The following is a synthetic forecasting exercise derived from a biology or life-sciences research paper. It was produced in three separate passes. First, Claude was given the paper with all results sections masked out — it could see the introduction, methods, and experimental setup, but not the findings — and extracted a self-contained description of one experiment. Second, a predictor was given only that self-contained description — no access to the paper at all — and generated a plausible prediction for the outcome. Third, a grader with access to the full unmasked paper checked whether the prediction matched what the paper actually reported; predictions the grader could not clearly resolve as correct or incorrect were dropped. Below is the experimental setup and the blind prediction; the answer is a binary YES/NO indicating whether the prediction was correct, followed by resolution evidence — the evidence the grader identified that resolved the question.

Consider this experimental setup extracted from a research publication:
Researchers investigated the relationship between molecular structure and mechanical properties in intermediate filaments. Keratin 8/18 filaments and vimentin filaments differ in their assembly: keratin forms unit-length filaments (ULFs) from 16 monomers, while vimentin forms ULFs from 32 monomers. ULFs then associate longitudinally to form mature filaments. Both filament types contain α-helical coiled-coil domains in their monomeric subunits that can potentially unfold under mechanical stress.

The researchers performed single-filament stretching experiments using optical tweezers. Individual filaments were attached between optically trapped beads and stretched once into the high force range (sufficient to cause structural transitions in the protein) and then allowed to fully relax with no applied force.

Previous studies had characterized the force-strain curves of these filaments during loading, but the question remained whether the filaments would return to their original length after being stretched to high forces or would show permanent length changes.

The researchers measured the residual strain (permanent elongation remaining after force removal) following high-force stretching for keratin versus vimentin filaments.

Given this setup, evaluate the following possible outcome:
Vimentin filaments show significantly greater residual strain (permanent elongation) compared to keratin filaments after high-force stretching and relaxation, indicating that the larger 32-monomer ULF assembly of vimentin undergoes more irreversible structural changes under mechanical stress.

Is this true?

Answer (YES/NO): NO